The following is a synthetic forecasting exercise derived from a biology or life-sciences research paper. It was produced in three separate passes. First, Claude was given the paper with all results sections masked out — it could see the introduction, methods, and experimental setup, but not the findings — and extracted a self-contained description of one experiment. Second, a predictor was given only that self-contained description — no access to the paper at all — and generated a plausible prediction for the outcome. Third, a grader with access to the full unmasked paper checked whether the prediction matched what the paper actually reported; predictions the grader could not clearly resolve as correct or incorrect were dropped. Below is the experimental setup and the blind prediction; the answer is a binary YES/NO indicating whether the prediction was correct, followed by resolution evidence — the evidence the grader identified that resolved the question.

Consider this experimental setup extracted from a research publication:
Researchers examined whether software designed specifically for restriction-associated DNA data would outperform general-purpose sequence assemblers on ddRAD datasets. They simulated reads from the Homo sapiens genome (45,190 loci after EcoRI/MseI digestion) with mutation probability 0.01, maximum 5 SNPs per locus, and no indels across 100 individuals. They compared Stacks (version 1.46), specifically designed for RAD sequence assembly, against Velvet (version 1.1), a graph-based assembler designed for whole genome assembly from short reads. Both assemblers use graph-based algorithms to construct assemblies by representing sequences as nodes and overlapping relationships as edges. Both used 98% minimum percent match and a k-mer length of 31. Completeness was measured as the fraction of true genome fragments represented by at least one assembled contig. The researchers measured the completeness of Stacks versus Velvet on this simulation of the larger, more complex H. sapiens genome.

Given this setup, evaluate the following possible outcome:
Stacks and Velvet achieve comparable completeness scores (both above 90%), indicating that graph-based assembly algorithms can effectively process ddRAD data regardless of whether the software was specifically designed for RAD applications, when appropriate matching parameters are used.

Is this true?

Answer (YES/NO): NO